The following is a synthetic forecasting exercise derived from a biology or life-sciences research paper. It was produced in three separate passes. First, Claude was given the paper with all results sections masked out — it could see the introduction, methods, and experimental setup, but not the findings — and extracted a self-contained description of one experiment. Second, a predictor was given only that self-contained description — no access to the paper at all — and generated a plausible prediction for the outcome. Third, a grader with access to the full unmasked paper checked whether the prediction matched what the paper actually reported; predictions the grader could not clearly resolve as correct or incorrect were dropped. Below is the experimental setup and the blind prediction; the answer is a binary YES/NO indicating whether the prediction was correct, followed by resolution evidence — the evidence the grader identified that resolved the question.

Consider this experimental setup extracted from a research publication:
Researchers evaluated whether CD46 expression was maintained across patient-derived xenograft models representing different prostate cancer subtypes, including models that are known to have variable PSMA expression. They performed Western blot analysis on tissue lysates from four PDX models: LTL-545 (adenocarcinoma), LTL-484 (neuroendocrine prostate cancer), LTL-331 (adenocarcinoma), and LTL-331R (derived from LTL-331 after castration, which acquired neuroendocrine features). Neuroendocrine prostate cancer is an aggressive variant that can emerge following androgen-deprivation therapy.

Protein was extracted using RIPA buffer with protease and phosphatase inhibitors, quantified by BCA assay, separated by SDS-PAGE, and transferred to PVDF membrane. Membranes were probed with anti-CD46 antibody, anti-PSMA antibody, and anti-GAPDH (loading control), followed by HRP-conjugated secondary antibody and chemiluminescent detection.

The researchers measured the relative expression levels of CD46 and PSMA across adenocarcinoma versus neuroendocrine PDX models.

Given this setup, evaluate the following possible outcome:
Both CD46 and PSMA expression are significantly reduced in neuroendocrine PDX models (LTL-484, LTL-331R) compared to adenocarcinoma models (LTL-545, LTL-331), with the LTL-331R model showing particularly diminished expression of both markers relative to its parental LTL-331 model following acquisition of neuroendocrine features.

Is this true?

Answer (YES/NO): NO